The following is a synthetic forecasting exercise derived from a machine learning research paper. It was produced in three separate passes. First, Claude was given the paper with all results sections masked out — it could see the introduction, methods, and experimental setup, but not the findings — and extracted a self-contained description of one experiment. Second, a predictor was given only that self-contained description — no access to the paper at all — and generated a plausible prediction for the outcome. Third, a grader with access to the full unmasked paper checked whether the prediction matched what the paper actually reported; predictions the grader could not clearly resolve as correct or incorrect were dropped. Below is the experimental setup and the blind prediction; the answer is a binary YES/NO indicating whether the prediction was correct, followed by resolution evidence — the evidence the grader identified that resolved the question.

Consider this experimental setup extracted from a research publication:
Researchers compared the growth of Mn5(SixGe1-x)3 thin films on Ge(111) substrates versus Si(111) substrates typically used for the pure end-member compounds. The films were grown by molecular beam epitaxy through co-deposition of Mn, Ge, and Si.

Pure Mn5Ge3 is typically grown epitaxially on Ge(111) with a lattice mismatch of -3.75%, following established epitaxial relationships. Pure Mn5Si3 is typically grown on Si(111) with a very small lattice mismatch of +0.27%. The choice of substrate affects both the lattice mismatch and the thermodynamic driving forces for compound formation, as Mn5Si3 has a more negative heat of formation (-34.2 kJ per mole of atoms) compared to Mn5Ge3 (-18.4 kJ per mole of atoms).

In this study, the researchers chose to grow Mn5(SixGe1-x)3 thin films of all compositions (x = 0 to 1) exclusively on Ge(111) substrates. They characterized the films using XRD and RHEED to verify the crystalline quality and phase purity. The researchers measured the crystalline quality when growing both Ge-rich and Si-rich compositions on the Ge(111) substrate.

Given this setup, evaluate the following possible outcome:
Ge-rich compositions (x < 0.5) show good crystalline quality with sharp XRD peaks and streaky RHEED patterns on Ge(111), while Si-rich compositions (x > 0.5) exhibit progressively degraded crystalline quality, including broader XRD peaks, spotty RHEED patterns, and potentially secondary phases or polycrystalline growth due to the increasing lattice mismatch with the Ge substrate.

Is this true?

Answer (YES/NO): YES